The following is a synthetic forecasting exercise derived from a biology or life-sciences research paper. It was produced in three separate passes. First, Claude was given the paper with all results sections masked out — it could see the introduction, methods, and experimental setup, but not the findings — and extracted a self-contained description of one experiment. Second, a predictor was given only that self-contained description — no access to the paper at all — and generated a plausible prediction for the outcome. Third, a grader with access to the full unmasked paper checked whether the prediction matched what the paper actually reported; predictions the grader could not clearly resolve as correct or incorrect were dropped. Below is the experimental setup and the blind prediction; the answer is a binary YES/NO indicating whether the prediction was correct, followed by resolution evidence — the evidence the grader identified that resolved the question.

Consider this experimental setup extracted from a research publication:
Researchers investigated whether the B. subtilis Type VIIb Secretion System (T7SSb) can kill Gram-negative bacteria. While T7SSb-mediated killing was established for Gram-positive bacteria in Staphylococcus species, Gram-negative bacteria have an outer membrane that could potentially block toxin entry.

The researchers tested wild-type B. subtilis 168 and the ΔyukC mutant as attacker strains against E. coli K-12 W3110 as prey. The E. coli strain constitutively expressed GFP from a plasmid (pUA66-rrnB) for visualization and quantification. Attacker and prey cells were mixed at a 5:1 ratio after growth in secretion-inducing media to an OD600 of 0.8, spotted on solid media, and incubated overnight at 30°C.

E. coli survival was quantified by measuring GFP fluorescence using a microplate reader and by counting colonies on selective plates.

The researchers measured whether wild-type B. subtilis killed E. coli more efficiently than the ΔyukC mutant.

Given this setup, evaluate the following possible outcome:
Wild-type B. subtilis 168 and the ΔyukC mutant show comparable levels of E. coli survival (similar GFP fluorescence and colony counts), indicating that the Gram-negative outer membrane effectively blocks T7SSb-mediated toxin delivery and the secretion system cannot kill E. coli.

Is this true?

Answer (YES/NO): YES